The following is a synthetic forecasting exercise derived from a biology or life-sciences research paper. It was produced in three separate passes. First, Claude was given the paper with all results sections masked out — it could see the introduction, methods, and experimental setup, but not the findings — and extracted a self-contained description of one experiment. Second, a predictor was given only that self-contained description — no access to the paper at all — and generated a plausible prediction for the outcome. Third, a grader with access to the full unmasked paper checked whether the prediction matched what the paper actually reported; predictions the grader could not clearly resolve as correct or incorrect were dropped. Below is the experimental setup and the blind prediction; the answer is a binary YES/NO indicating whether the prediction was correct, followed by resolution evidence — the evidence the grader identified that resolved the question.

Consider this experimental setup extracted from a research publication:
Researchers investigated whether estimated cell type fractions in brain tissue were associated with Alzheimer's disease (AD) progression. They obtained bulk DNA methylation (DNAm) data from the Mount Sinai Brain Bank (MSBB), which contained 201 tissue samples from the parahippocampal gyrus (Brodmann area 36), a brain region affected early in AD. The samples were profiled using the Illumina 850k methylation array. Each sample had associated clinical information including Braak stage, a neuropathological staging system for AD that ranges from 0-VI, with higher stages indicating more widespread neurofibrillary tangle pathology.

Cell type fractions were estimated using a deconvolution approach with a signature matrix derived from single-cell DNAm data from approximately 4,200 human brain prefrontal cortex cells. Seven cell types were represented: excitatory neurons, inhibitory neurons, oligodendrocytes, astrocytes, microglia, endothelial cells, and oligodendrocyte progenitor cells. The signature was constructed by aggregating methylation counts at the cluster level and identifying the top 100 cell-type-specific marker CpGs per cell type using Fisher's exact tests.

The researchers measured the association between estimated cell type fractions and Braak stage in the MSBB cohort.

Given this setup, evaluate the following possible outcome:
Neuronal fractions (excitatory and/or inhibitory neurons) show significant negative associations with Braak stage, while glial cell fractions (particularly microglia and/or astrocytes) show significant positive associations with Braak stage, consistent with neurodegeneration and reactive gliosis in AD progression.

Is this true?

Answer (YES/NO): YES